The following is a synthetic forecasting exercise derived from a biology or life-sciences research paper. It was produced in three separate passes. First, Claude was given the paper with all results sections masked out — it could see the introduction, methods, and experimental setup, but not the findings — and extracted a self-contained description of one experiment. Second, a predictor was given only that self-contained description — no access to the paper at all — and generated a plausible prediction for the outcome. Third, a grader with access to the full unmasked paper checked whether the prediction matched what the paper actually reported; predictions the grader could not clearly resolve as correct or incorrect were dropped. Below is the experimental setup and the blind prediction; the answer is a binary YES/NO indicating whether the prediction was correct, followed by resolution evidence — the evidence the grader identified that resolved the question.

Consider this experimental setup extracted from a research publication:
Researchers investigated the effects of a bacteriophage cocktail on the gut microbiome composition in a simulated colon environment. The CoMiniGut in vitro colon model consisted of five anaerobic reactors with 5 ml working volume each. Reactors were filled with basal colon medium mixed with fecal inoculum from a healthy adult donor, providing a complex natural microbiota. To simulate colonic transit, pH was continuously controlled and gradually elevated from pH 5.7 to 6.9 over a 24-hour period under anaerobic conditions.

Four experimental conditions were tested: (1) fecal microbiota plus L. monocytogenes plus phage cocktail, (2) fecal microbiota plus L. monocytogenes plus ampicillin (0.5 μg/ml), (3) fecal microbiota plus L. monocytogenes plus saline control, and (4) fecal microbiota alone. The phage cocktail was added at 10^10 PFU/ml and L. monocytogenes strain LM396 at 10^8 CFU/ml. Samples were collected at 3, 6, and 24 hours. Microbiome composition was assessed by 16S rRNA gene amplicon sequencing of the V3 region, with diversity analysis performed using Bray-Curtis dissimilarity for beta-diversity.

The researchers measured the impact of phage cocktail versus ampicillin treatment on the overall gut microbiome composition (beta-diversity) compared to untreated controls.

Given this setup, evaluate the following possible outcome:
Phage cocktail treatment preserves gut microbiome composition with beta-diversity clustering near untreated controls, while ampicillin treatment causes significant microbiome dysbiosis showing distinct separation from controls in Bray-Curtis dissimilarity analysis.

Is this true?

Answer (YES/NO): YES